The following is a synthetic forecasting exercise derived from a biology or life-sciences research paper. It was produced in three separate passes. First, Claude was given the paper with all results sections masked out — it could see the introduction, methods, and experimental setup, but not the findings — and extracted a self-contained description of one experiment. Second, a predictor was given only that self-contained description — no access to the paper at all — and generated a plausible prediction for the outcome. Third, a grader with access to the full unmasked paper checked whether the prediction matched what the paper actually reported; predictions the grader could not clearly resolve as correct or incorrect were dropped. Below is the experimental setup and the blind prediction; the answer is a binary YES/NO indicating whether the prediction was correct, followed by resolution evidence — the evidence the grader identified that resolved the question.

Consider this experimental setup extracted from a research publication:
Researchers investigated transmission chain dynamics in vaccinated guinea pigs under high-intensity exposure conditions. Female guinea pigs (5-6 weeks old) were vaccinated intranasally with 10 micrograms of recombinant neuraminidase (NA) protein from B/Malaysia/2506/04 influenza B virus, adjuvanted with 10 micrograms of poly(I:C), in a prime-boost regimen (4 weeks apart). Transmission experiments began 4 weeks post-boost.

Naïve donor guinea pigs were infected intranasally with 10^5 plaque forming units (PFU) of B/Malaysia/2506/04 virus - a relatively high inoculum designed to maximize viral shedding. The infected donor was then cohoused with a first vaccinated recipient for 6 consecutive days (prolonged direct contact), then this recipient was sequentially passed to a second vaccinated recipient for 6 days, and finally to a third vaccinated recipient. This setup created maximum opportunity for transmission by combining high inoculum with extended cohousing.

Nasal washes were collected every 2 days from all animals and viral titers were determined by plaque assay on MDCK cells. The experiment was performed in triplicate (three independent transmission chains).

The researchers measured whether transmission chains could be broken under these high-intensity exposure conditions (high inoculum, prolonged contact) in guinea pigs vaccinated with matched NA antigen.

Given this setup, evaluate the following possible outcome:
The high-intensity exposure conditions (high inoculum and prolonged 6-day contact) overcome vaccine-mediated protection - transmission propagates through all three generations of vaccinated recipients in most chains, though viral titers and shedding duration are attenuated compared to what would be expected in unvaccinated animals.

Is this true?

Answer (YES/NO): YES